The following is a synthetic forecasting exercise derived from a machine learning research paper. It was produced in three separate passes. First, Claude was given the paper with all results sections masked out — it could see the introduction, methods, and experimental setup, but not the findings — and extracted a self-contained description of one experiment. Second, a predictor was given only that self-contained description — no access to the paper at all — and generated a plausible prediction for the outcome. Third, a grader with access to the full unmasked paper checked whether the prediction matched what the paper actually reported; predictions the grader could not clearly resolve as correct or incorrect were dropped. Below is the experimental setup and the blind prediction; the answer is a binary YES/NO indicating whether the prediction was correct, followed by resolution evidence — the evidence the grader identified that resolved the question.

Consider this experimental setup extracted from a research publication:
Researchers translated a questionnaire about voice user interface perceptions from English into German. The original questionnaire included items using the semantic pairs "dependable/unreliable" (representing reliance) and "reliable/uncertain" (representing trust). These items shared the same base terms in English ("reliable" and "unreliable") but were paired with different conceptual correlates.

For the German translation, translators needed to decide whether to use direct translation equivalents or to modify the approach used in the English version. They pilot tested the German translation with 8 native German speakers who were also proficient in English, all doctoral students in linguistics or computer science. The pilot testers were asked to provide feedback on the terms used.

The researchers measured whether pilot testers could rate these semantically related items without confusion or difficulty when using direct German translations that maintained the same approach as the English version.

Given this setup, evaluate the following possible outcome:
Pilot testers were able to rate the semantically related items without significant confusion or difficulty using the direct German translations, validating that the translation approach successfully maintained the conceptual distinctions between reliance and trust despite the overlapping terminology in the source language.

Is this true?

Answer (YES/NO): YES